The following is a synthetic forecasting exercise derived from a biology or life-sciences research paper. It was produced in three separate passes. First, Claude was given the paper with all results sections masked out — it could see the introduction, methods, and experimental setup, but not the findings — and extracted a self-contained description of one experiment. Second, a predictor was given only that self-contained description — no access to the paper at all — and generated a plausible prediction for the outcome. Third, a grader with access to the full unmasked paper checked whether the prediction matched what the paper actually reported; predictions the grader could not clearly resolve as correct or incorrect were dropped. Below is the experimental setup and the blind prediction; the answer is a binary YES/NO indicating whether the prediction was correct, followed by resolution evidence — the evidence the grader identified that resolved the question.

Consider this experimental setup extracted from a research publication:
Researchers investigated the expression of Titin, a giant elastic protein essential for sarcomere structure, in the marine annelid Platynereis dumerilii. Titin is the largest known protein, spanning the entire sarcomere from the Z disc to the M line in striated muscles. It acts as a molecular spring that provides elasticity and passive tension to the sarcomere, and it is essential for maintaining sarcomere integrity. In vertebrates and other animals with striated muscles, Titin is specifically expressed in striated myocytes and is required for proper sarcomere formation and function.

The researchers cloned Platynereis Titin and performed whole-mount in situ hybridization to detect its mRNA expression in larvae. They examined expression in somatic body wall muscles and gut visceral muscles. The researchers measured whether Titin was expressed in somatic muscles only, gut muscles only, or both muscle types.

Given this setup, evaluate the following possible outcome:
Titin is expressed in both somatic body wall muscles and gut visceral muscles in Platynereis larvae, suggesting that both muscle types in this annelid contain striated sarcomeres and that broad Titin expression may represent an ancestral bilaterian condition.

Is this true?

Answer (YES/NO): NO